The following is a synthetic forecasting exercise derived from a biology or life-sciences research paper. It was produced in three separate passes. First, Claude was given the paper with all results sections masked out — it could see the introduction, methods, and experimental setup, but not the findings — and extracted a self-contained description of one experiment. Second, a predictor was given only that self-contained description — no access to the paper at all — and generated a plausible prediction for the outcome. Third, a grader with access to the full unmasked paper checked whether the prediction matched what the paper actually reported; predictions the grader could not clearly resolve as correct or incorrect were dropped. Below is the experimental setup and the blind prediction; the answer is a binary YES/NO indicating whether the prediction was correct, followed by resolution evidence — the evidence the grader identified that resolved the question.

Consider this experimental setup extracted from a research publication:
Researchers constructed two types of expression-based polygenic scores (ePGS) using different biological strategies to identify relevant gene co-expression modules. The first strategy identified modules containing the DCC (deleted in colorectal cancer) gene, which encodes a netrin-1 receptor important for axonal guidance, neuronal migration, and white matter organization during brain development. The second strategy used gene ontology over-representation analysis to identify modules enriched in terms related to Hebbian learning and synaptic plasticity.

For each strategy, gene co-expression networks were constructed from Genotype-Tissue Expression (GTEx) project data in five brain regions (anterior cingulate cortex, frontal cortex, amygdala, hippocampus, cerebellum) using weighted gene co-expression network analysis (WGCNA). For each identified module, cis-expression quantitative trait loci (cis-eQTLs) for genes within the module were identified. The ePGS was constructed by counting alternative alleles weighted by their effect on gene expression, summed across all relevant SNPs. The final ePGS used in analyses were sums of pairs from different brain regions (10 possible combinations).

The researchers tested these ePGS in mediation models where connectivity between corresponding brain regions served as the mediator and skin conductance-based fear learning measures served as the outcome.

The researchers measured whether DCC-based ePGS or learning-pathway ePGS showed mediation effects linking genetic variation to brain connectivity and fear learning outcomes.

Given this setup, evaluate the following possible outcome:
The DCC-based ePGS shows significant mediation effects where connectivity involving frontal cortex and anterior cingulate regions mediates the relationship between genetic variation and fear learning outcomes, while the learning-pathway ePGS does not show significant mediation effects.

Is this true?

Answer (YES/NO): NO